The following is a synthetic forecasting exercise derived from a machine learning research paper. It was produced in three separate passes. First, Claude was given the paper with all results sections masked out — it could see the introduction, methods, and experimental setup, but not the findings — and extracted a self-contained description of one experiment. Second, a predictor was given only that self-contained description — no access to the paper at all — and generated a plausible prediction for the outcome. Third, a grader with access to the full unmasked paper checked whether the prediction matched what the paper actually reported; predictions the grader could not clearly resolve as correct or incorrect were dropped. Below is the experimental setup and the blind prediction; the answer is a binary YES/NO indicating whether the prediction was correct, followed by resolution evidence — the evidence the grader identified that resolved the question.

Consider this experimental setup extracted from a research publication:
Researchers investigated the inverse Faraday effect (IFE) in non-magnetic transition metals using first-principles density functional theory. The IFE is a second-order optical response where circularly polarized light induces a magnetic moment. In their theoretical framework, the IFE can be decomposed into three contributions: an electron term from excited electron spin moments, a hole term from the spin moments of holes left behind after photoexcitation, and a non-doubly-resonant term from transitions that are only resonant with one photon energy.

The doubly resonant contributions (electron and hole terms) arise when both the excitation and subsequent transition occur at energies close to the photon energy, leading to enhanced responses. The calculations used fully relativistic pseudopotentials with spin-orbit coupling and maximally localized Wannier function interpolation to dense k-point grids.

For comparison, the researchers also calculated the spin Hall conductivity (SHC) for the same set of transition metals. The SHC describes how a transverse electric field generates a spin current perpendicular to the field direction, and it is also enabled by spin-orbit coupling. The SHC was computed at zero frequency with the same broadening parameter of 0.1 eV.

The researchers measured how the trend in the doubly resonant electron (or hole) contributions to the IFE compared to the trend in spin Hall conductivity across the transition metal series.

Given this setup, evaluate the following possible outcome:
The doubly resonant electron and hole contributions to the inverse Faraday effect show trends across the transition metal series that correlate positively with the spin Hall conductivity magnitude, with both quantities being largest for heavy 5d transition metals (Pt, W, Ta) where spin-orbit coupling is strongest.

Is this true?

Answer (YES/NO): NO